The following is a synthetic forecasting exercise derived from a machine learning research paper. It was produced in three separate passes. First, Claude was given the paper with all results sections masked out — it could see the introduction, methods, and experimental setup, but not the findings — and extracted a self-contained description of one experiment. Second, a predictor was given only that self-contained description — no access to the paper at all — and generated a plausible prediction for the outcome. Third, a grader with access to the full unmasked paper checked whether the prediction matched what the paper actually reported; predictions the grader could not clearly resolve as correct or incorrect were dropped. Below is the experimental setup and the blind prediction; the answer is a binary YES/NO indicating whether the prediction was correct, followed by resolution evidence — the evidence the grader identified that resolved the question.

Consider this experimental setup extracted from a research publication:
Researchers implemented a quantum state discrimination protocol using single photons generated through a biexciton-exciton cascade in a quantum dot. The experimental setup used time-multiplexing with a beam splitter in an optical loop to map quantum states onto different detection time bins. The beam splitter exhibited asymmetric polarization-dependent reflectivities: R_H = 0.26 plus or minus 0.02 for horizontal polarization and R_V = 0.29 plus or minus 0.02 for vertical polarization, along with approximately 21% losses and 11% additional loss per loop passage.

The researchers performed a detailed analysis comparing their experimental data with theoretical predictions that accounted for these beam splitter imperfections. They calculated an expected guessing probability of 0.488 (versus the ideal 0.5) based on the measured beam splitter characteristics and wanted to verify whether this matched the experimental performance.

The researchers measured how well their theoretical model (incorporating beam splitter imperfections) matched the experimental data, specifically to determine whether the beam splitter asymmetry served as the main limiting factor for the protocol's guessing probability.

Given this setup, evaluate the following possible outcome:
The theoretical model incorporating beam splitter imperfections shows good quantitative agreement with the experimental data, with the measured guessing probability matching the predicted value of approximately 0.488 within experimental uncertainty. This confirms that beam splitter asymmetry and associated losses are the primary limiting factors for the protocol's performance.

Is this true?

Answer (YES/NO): YES